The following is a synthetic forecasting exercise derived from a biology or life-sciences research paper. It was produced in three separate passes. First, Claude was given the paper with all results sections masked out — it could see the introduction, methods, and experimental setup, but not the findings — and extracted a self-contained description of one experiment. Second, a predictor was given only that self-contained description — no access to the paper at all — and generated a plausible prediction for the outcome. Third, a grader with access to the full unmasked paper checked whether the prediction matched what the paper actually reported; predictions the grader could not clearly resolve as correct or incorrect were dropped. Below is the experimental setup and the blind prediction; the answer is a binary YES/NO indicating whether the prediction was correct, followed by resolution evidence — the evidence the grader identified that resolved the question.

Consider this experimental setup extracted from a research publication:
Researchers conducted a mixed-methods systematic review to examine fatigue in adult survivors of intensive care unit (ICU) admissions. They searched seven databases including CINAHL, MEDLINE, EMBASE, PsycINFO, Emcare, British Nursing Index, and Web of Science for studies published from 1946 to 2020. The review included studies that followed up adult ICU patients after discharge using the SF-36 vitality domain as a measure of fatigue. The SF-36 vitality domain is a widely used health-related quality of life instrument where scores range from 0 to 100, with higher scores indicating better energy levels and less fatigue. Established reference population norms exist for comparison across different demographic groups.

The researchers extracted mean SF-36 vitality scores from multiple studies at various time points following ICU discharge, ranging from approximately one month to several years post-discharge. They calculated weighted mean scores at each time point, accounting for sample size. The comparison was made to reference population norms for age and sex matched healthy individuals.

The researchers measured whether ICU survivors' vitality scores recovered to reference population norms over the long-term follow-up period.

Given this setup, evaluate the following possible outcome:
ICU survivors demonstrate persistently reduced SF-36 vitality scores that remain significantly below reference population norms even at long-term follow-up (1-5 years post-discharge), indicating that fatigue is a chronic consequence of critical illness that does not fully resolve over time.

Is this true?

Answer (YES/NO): YES